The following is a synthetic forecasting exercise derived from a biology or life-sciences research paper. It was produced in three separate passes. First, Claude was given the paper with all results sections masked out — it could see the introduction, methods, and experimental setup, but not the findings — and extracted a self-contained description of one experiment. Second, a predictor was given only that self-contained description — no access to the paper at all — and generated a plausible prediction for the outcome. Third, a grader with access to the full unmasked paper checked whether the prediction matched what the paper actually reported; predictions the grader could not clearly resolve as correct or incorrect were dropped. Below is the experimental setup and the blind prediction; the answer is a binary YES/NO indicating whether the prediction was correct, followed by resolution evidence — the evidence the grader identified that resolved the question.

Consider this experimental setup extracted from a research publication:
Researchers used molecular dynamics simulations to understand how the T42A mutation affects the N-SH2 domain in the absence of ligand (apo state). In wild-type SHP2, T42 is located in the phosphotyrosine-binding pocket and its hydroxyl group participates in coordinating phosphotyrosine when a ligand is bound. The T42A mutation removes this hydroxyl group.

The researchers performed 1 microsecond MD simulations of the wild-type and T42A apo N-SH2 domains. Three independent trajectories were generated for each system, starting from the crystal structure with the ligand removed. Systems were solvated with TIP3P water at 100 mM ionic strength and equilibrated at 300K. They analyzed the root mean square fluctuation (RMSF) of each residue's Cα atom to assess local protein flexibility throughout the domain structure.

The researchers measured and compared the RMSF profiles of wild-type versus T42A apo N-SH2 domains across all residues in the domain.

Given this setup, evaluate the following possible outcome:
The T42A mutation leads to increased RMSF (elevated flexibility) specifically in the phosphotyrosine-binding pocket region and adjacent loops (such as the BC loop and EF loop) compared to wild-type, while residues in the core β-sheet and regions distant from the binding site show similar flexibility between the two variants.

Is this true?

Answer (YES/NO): NO